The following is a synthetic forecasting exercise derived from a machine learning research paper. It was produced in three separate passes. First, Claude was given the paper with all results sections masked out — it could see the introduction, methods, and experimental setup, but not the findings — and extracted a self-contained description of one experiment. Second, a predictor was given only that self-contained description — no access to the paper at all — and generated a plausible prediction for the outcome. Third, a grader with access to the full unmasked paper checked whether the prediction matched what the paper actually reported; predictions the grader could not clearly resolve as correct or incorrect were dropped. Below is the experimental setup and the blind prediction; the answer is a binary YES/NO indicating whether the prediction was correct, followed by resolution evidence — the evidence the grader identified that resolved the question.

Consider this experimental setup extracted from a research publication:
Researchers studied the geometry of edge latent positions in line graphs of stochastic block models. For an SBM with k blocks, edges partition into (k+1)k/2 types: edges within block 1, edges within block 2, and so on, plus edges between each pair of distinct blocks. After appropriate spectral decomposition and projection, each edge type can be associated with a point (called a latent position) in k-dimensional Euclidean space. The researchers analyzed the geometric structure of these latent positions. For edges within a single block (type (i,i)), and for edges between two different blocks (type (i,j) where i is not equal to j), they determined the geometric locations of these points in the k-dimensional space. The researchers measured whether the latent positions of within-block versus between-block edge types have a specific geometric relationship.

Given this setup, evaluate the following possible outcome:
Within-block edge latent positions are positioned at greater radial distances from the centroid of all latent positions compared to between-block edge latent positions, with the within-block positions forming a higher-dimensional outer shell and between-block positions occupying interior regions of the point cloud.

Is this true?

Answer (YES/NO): NO